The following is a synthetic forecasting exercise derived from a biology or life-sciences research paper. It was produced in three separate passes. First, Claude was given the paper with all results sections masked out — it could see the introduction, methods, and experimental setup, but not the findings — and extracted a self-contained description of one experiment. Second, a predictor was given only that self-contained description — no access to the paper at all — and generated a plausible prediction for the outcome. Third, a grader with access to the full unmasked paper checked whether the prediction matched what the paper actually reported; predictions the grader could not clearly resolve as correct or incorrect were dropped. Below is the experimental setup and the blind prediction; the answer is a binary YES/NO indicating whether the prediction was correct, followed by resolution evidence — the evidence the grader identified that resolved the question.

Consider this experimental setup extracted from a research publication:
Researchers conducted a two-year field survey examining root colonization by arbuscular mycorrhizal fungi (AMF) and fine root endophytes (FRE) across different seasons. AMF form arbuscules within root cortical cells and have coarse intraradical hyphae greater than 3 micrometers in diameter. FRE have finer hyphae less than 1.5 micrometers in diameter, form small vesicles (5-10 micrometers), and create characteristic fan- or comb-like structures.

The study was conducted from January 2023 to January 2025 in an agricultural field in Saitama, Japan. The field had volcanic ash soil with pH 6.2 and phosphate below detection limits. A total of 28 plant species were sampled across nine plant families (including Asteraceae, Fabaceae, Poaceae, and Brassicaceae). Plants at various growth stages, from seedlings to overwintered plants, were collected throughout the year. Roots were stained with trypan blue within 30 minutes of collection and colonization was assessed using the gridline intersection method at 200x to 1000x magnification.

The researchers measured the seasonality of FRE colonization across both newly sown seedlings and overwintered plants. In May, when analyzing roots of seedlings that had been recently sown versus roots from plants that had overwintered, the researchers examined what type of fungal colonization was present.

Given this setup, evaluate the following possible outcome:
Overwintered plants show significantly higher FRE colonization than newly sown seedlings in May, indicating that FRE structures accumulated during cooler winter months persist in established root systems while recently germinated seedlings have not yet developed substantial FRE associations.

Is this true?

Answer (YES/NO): YES